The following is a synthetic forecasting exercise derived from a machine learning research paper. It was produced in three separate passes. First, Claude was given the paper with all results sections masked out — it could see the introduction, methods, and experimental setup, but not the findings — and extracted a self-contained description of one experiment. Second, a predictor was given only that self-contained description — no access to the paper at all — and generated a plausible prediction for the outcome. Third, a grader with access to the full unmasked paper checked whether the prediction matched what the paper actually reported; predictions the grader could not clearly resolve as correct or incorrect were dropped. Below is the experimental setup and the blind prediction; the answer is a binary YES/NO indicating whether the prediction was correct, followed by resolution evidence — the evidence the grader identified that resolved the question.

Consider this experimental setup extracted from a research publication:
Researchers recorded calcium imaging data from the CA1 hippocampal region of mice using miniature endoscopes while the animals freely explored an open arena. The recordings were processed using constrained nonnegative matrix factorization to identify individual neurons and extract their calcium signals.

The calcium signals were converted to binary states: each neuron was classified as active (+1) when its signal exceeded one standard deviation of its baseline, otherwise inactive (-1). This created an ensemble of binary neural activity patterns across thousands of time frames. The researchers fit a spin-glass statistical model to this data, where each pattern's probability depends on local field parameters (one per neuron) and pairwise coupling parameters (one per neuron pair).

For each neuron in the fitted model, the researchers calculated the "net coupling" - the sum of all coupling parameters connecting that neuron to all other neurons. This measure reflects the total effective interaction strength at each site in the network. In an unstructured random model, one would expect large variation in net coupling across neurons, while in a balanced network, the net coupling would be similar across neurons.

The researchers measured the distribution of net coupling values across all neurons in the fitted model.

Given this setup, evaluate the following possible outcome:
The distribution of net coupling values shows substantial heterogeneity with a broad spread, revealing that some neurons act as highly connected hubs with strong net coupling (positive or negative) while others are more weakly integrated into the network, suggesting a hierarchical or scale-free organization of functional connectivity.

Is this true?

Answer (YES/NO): NO